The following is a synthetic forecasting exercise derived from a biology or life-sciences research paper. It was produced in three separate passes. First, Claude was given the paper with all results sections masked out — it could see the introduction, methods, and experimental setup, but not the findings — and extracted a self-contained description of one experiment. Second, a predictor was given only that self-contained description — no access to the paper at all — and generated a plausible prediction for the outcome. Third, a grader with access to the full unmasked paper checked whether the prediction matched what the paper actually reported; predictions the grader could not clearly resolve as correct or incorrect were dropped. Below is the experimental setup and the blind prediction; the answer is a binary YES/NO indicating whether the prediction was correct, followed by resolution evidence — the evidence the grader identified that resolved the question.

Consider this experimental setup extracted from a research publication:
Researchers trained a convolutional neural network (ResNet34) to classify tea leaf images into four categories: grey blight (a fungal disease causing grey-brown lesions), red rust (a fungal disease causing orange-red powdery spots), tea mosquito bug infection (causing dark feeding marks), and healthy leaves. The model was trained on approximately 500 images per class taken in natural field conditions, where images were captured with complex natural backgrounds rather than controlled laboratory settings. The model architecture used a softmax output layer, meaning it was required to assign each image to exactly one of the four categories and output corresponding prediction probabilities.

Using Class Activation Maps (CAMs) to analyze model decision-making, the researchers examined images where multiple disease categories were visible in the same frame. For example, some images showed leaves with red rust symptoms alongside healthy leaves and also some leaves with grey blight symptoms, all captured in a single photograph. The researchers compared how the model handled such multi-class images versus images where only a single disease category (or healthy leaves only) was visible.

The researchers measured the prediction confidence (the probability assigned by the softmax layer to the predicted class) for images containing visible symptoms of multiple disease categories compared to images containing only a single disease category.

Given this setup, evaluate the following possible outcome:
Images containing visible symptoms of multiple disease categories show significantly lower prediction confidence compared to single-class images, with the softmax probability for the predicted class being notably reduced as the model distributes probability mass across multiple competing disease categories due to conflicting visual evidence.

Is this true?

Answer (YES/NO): YES